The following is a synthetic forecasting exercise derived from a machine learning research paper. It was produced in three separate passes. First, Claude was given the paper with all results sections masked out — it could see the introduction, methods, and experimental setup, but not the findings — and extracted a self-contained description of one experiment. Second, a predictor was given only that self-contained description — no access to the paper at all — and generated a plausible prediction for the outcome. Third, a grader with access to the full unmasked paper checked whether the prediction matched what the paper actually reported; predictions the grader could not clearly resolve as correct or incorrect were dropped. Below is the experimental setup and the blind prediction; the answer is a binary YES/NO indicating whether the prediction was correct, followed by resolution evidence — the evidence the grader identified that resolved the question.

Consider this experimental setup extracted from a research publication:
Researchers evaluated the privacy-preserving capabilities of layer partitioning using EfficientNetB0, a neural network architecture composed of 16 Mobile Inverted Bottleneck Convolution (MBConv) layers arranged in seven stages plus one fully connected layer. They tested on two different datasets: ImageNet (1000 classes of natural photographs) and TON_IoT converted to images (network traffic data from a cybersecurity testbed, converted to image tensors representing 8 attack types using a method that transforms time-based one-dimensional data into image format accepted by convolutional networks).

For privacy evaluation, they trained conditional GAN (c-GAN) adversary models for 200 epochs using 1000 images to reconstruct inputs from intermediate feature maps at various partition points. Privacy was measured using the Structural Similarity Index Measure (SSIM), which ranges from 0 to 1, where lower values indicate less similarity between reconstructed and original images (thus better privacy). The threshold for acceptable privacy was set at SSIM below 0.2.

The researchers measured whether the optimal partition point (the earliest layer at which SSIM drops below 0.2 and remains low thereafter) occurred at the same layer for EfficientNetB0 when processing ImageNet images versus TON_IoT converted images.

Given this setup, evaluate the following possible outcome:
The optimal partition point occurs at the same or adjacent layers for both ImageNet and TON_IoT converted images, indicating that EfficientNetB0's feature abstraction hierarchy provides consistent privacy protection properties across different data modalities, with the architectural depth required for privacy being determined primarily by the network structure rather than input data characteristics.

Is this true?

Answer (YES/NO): YES